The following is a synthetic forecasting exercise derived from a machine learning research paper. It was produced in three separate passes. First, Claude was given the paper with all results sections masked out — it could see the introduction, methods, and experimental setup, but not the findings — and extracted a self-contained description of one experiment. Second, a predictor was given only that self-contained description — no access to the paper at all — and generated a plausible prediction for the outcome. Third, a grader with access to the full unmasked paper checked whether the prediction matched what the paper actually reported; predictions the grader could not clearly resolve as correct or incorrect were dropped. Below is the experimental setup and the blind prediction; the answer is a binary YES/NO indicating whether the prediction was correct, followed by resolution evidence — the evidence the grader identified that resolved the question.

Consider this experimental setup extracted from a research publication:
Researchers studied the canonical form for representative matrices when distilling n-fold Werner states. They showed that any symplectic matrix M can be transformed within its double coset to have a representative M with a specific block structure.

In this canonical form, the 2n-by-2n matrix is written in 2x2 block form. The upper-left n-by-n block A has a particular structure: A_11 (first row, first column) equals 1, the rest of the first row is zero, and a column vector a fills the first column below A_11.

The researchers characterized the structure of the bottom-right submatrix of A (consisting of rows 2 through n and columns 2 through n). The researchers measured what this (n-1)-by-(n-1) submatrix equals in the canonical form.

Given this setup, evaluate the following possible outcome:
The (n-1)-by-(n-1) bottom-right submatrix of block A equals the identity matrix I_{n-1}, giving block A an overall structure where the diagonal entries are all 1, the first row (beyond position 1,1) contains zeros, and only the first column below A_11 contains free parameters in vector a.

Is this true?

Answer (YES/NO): YES